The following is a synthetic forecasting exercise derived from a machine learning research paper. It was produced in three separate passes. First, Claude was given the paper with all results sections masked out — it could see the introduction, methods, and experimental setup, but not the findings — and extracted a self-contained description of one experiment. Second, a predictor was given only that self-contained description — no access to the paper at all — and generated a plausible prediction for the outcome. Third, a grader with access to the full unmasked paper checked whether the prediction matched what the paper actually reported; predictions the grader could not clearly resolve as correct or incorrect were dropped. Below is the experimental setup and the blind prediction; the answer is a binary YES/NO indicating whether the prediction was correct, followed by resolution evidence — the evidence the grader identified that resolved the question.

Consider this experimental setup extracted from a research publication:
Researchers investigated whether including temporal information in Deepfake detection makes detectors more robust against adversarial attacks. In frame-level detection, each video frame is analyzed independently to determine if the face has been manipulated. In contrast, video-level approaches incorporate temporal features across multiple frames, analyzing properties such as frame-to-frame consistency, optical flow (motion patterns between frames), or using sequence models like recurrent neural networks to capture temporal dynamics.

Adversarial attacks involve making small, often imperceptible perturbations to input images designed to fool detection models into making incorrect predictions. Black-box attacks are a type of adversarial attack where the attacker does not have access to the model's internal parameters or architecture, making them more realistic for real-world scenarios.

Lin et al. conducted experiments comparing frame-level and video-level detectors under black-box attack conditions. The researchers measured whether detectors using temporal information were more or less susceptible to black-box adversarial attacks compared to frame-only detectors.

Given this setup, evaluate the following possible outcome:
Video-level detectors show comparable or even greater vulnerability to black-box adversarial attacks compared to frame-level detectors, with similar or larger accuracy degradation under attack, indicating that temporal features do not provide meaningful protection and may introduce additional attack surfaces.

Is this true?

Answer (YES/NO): NO